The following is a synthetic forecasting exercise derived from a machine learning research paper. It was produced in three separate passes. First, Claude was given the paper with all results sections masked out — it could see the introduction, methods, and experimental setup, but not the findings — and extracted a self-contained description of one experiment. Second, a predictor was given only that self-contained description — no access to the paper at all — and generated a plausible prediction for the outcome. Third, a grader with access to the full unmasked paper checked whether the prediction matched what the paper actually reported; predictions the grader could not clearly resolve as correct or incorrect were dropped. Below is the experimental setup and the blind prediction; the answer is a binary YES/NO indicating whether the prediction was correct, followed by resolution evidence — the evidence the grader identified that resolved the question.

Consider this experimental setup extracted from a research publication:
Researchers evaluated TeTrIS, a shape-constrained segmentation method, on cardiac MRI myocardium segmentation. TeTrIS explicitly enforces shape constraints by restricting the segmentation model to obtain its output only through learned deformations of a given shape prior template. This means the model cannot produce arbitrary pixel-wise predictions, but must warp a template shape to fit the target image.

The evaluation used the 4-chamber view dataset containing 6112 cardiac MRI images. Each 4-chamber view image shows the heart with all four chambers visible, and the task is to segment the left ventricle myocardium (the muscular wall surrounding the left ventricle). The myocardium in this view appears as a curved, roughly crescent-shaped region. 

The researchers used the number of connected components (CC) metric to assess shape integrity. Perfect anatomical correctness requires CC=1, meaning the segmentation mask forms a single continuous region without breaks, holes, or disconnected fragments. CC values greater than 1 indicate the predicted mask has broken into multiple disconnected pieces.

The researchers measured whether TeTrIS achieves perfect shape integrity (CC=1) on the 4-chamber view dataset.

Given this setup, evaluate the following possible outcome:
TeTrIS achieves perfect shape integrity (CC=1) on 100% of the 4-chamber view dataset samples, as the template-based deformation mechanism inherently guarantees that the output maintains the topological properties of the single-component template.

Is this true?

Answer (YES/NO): NO